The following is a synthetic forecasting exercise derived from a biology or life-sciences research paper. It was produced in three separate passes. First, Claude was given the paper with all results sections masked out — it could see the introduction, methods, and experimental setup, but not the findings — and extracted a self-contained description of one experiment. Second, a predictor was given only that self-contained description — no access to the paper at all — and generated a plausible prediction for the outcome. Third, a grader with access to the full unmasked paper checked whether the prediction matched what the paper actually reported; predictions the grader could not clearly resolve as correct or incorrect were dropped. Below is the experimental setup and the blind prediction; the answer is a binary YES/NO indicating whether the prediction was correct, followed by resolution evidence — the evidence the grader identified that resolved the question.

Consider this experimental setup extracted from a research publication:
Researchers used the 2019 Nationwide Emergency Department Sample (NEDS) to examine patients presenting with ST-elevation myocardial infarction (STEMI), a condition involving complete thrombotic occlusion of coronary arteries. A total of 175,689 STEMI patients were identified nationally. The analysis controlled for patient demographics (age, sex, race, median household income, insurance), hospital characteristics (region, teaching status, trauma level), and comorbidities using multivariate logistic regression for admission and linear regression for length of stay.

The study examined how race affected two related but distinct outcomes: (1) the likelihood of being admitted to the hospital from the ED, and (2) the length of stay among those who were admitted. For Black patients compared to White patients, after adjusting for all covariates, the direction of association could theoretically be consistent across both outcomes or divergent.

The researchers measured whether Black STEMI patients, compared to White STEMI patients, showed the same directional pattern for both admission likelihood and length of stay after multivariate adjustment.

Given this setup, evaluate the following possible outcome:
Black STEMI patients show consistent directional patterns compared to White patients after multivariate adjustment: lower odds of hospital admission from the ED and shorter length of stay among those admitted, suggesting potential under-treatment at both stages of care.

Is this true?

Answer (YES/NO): NO